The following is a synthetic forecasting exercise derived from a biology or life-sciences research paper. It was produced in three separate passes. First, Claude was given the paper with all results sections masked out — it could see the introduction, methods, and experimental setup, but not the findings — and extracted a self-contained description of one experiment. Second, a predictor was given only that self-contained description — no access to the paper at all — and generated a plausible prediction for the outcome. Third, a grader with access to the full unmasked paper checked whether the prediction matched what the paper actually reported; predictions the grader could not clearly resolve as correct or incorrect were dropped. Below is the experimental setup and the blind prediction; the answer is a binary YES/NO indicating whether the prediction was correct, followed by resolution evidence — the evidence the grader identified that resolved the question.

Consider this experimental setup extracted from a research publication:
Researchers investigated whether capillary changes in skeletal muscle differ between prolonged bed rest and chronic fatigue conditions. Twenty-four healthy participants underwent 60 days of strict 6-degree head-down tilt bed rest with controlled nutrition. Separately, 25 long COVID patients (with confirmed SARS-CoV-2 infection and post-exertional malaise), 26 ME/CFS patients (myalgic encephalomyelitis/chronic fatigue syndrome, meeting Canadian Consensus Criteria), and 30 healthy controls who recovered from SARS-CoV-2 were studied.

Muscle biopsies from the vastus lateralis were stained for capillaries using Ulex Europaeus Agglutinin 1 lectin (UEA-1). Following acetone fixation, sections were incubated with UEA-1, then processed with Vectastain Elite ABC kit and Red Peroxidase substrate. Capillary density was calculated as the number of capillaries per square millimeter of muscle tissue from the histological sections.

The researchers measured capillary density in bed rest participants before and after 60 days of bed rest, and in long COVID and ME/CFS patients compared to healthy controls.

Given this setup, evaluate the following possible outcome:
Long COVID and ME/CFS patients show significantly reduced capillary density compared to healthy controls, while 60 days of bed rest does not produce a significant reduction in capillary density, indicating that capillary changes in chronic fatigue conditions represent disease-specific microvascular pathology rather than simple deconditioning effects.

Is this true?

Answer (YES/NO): NO